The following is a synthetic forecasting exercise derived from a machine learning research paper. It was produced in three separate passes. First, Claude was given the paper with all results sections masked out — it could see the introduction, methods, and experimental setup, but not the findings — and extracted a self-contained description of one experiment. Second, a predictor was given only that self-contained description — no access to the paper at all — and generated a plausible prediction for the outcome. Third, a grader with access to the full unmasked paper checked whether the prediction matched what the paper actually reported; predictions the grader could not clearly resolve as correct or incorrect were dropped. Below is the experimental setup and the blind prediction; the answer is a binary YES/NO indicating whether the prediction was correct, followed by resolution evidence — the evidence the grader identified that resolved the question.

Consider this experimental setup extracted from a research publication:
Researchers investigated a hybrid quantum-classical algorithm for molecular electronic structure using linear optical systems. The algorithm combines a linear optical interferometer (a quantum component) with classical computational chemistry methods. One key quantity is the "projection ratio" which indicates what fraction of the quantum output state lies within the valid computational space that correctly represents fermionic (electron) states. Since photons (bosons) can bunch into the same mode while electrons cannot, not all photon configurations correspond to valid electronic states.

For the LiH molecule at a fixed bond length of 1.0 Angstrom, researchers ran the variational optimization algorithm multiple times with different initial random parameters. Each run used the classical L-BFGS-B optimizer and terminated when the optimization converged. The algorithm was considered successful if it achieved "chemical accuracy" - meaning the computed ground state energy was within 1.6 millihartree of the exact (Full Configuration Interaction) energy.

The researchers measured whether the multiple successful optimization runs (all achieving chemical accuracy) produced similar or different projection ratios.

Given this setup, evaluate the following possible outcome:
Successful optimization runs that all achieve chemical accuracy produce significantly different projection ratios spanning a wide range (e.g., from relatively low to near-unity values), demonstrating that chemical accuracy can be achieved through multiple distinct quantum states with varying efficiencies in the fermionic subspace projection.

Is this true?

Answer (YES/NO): YES